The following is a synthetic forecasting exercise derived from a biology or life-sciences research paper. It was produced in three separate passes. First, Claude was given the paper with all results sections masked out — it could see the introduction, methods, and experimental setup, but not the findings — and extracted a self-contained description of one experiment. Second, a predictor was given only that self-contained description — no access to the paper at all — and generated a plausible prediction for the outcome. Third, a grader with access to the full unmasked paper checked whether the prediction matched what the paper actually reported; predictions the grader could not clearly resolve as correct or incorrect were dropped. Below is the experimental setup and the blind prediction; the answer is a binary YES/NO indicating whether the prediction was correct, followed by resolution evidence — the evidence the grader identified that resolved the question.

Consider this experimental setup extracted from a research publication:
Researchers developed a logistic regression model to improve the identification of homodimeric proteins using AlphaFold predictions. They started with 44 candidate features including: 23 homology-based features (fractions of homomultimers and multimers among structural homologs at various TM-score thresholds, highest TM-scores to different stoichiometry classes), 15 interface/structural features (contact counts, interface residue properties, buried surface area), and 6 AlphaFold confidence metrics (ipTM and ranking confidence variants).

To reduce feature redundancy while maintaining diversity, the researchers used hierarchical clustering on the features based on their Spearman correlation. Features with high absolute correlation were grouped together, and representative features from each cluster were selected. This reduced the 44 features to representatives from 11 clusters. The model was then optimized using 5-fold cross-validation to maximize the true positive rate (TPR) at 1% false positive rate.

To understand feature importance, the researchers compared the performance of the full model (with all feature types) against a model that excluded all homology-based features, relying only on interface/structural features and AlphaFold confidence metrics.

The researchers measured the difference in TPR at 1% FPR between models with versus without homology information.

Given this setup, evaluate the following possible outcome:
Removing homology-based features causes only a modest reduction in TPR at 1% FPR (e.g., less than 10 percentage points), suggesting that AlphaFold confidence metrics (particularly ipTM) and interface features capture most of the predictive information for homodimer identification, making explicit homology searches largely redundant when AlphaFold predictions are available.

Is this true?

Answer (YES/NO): NO